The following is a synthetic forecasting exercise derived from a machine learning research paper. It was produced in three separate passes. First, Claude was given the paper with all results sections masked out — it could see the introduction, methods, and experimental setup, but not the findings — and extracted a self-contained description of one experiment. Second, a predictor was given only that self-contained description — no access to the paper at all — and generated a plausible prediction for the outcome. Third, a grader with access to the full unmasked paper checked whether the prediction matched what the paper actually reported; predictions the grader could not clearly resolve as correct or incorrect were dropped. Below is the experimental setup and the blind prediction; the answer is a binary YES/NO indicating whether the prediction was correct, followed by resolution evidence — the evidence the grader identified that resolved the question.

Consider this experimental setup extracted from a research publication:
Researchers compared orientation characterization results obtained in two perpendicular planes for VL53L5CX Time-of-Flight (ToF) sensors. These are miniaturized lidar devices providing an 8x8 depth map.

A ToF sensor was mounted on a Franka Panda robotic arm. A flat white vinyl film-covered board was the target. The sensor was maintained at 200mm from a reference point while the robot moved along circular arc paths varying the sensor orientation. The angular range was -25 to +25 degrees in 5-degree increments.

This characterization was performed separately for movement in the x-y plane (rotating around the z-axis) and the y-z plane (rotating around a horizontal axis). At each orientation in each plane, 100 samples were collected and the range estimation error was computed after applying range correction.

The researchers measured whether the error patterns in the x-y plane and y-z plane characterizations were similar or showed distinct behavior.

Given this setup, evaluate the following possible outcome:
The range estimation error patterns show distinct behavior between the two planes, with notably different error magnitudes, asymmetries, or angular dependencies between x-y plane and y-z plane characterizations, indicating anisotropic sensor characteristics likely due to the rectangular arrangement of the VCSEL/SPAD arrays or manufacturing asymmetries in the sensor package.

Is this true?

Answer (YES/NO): NO